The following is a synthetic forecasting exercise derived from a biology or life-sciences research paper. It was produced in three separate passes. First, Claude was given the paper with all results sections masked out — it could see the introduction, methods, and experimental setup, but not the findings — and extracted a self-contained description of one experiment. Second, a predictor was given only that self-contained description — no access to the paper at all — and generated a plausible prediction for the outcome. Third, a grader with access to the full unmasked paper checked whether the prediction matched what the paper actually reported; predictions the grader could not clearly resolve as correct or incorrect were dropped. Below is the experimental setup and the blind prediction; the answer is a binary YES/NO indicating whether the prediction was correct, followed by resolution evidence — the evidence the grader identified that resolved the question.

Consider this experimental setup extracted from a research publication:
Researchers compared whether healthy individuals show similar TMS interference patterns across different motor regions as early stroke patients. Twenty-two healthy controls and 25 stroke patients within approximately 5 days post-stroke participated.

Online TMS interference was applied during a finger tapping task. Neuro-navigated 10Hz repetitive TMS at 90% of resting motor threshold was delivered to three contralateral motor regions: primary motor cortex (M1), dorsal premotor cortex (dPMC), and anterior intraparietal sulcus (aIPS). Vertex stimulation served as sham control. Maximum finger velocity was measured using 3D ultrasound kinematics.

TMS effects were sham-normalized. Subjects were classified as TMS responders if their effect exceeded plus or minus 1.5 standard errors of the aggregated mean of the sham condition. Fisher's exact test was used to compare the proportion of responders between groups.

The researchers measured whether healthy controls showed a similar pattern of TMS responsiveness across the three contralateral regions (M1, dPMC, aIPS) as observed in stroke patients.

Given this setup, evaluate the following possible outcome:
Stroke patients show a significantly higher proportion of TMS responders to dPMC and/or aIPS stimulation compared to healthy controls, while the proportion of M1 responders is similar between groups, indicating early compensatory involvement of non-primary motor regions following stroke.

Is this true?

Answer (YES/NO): NO